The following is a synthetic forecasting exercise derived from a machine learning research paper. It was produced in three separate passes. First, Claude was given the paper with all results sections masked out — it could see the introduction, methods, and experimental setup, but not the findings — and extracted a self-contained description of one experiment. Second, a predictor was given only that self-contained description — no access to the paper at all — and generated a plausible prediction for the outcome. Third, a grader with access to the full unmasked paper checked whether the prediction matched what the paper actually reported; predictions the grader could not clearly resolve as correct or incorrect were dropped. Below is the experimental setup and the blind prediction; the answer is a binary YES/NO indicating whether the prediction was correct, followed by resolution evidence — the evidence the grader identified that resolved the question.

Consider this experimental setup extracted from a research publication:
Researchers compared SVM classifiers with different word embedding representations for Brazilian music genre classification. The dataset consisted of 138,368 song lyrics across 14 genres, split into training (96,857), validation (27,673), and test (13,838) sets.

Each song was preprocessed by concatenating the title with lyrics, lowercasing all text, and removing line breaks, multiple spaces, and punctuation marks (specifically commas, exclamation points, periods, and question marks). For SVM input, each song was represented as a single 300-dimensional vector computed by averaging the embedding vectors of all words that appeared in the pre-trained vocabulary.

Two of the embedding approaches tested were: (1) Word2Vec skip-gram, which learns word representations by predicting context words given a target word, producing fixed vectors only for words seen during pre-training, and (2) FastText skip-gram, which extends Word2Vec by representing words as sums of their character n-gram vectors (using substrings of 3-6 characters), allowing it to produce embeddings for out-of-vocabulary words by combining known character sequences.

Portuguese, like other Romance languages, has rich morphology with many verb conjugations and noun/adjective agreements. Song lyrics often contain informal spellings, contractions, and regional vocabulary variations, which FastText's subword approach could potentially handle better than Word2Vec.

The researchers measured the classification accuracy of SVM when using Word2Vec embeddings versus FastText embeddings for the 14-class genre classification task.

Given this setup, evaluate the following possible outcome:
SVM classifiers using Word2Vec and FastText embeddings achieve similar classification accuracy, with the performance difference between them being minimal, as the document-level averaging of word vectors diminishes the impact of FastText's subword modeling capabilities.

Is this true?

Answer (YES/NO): YES